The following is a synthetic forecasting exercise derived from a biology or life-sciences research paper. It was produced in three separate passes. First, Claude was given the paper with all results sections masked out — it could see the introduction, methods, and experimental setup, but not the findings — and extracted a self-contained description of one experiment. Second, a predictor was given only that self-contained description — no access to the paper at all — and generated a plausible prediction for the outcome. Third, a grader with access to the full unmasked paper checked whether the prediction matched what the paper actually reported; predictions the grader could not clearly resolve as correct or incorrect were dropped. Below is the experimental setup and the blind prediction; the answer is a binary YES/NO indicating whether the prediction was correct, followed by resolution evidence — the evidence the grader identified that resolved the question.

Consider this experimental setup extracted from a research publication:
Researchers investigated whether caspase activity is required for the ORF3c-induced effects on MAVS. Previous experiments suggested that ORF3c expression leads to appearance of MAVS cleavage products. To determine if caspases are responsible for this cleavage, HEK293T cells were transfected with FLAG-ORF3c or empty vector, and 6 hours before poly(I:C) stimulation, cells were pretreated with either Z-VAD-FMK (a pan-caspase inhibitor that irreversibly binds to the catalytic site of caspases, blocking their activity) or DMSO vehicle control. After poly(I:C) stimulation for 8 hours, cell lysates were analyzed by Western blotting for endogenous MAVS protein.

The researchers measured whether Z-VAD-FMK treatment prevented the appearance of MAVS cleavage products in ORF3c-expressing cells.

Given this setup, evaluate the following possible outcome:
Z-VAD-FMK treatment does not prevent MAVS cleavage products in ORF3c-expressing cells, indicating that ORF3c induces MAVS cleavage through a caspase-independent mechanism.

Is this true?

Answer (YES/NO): NO